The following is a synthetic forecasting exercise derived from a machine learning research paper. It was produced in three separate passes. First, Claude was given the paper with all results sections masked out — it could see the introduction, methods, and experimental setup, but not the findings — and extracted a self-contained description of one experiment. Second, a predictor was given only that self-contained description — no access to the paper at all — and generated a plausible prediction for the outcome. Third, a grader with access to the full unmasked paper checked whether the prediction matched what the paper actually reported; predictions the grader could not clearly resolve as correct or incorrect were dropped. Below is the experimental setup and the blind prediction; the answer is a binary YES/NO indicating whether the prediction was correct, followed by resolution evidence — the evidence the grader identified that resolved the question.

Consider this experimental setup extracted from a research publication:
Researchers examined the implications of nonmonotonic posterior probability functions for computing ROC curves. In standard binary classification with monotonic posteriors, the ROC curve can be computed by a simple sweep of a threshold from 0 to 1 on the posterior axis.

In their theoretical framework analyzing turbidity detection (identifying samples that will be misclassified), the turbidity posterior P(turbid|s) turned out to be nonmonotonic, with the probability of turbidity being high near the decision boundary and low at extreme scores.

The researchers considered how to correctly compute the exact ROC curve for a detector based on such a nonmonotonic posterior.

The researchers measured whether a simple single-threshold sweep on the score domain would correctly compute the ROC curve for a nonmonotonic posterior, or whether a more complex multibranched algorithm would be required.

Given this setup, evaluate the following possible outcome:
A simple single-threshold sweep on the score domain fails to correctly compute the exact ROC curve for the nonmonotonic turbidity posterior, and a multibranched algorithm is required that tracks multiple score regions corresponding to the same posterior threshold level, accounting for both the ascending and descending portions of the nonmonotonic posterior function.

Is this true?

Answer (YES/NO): YES